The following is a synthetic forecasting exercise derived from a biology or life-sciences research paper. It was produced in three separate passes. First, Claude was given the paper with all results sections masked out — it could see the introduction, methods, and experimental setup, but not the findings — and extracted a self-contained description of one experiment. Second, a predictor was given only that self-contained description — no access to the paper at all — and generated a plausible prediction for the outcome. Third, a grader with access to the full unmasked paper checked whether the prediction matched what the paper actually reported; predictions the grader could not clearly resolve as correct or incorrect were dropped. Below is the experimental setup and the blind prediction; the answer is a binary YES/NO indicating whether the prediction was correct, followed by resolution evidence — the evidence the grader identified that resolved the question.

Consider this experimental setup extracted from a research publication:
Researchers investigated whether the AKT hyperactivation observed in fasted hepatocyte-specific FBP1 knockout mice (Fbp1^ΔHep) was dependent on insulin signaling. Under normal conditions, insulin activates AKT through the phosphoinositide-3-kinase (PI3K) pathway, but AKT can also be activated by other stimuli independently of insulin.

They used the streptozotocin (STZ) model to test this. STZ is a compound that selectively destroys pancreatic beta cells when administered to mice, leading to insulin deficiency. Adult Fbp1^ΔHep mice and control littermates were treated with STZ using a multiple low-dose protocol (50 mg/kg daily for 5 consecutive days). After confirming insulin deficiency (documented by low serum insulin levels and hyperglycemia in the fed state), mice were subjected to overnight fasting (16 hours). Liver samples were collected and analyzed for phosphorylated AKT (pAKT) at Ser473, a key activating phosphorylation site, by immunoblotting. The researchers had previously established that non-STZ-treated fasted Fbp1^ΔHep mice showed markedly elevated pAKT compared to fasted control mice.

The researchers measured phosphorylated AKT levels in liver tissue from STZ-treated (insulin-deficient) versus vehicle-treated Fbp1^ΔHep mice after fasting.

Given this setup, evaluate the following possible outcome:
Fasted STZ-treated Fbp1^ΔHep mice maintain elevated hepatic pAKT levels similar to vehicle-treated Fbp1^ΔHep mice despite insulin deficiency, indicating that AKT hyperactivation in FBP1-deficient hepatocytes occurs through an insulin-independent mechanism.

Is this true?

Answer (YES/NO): NO